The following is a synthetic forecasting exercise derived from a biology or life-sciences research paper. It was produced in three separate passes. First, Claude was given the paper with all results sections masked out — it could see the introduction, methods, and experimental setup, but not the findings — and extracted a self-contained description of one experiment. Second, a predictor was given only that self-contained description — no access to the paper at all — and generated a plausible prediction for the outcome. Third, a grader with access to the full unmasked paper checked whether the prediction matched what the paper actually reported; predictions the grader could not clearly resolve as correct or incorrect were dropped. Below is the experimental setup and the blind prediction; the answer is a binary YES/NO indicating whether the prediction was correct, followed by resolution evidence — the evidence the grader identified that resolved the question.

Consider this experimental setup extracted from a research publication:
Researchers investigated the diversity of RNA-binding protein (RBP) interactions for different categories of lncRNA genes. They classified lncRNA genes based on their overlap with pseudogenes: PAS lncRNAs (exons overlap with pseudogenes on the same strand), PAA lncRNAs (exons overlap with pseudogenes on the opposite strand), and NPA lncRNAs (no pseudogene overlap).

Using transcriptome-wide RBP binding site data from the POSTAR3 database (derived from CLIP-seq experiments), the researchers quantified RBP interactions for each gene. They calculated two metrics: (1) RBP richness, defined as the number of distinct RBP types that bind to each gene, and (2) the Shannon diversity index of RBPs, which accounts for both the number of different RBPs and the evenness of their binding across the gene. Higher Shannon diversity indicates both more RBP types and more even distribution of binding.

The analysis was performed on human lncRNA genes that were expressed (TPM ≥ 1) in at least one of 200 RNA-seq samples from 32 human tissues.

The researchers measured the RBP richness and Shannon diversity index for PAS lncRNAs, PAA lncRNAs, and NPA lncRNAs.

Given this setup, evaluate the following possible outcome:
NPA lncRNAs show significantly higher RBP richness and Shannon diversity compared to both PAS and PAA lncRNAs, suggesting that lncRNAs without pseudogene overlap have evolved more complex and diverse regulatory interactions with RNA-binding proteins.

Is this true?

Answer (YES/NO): NO